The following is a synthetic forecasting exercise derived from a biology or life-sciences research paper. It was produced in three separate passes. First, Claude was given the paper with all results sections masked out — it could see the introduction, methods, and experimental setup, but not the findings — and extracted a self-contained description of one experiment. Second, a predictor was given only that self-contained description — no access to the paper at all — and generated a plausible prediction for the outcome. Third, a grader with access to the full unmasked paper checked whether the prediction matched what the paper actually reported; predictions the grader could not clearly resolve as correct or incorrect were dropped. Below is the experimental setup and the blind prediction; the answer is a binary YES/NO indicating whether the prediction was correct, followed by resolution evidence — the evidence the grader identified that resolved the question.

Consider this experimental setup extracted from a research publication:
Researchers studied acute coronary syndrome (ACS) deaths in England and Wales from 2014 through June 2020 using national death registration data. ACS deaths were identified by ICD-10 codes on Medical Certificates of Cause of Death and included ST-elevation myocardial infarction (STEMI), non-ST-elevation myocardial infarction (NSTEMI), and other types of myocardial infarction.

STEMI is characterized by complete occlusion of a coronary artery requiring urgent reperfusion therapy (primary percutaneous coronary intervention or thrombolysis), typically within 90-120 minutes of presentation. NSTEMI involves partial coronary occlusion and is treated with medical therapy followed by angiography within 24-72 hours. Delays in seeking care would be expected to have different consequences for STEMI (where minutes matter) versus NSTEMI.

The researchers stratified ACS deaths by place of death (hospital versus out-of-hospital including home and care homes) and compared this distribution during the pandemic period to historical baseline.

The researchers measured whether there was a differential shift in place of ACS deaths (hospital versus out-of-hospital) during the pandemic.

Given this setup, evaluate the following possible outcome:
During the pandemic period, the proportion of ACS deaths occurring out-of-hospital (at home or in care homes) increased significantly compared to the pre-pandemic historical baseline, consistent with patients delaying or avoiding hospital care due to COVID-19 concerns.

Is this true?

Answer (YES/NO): YES